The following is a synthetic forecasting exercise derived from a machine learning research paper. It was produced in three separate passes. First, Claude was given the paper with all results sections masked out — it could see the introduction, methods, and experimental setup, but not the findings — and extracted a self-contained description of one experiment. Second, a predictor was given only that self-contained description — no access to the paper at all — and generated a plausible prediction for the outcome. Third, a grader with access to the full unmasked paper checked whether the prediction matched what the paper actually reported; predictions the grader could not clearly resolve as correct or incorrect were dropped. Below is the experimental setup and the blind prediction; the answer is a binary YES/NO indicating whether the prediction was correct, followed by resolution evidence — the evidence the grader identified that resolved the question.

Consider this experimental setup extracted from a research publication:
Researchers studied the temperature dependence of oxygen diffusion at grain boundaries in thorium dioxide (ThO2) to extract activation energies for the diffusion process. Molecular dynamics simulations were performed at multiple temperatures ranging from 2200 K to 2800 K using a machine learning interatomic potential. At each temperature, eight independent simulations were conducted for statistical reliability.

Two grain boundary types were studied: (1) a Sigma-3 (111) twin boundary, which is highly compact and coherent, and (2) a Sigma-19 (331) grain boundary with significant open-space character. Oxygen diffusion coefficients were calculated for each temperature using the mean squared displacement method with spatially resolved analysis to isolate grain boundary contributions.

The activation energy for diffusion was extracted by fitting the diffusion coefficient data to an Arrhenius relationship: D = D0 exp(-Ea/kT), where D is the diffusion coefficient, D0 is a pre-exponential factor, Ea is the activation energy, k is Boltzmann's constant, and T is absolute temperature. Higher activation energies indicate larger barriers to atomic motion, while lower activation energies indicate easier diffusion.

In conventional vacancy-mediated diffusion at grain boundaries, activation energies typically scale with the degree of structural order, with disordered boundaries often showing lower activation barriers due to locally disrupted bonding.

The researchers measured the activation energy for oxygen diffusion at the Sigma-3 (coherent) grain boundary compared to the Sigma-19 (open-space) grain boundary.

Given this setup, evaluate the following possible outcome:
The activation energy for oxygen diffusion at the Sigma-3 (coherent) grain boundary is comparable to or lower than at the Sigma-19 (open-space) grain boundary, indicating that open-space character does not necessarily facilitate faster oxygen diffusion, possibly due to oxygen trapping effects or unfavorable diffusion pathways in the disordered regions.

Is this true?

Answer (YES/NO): YES